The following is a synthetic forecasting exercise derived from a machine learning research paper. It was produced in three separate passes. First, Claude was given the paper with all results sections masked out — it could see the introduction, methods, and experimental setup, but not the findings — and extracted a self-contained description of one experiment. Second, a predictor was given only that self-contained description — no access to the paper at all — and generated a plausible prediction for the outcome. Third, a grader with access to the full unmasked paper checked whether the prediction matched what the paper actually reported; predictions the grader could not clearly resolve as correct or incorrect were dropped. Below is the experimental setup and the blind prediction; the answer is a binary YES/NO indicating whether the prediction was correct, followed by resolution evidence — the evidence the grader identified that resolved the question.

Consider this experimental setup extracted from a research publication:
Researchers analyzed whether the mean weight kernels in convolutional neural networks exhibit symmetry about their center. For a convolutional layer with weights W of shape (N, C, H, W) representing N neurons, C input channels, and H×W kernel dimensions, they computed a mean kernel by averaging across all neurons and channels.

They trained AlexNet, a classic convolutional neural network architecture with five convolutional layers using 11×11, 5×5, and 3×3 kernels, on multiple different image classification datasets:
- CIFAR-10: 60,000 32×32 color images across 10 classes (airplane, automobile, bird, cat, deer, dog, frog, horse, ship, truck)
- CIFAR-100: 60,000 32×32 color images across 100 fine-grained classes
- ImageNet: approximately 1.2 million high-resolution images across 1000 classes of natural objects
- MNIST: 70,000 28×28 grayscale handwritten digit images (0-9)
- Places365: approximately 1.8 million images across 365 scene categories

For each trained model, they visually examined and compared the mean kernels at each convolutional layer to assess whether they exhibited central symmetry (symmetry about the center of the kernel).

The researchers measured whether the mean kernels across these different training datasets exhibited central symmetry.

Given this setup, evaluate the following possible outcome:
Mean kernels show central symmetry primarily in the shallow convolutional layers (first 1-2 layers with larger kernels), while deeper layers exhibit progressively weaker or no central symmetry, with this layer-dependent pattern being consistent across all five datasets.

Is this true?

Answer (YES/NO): NO